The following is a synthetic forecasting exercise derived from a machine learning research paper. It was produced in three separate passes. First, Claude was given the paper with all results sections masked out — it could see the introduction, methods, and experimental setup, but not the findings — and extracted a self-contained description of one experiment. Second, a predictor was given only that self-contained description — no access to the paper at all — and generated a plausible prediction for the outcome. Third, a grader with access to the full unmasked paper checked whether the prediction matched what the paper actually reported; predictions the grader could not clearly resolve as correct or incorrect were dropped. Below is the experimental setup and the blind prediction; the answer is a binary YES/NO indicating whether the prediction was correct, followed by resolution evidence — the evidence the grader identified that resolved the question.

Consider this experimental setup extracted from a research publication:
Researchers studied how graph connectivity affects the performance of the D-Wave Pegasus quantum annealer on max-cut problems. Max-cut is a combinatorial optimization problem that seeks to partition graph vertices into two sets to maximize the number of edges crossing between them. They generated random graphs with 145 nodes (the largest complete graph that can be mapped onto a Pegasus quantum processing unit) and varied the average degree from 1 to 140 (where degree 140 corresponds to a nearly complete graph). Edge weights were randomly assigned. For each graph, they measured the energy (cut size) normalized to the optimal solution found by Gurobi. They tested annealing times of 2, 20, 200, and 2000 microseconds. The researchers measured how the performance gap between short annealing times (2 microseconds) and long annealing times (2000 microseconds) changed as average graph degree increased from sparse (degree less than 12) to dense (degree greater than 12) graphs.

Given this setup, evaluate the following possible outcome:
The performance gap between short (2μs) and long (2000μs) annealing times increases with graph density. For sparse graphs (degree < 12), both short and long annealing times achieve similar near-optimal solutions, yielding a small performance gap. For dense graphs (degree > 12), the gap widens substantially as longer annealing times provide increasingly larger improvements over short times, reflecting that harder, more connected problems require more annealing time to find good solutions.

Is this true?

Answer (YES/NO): NO